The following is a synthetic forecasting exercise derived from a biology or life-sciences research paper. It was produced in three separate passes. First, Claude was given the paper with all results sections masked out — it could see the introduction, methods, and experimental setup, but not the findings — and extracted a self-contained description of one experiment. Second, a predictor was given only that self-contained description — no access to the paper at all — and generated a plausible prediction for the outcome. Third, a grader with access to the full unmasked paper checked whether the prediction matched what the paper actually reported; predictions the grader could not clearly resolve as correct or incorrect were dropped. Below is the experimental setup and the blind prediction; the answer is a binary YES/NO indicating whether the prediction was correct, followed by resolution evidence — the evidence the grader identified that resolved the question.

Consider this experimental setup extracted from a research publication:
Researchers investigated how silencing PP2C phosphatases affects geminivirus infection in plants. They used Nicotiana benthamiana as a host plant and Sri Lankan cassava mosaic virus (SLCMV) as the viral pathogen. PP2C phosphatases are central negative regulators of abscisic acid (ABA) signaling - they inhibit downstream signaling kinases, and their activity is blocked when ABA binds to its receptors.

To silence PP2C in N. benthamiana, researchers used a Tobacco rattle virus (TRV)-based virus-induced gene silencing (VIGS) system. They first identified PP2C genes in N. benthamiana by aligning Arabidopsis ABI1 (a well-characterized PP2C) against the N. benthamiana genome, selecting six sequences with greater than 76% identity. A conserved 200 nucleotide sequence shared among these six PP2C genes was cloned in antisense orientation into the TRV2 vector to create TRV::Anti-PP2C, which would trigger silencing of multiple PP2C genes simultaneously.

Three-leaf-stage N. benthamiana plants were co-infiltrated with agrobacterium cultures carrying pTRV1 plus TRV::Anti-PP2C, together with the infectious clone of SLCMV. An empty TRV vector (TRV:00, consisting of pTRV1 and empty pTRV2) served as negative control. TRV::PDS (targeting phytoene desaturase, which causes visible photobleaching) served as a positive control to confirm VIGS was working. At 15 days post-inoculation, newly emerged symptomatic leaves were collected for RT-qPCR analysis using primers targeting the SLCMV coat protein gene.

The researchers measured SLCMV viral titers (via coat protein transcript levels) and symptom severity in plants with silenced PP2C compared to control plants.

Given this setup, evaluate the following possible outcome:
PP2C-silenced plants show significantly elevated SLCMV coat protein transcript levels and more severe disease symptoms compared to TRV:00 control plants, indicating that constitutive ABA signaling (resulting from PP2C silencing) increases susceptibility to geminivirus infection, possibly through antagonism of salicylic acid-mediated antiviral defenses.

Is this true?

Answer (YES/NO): NO